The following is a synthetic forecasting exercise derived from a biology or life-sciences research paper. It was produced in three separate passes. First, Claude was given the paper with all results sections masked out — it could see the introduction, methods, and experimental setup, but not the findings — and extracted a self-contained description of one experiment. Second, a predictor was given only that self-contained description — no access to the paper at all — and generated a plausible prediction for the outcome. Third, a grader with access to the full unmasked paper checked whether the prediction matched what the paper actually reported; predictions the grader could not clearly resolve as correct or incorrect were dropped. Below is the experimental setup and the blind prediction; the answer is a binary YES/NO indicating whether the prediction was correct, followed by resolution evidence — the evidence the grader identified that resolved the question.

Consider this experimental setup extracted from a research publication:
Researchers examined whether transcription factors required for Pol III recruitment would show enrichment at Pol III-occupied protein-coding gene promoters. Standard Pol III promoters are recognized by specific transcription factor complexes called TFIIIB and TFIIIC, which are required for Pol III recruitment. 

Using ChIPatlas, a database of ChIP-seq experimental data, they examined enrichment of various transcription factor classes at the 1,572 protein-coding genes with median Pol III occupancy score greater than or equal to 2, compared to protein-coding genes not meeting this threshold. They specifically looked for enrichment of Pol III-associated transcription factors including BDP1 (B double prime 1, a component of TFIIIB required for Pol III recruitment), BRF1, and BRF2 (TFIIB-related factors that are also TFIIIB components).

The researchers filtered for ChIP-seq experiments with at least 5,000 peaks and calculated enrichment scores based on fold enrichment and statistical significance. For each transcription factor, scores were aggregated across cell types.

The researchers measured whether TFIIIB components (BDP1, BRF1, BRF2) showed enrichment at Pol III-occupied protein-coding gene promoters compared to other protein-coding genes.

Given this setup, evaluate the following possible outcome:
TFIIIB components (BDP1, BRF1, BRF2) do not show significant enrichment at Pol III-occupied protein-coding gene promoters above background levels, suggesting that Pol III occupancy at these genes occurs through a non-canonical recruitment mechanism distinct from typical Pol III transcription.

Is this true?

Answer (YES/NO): NO